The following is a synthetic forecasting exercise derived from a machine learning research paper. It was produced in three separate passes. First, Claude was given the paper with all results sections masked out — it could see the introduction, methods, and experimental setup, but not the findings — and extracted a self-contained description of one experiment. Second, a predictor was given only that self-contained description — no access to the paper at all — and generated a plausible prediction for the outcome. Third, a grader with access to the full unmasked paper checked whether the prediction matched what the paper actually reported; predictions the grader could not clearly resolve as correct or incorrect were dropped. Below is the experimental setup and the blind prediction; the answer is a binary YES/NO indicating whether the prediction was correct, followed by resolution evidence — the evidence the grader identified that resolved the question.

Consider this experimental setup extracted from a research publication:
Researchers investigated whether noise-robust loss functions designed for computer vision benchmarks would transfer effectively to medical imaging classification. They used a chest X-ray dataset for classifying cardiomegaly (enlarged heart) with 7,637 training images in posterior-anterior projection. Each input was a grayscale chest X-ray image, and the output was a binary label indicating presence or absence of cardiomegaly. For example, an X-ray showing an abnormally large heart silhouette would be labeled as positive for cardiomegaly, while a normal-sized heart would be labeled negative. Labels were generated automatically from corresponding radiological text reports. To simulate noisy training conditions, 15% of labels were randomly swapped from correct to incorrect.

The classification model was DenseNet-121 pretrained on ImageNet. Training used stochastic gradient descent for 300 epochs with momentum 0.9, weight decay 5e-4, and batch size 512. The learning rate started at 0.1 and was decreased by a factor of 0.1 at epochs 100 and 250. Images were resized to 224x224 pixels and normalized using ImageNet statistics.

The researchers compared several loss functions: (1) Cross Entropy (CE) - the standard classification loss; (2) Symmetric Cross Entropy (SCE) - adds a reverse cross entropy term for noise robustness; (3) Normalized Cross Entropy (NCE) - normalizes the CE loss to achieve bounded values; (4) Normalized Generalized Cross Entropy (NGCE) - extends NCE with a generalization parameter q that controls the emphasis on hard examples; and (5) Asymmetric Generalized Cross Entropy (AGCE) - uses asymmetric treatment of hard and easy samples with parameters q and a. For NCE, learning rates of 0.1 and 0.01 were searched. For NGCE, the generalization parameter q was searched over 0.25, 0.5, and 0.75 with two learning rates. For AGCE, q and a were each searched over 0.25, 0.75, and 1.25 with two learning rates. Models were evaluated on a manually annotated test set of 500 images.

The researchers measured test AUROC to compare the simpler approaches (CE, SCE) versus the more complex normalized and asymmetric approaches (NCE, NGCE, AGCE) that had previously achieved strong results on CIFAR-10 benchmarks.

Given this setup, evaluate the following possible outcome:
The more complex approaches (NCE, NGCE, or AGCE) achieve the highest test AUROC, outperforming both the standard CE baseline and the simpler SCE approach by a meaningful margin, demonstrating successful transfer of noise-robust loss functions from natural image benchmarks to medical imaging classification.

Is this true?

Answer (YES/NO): NO